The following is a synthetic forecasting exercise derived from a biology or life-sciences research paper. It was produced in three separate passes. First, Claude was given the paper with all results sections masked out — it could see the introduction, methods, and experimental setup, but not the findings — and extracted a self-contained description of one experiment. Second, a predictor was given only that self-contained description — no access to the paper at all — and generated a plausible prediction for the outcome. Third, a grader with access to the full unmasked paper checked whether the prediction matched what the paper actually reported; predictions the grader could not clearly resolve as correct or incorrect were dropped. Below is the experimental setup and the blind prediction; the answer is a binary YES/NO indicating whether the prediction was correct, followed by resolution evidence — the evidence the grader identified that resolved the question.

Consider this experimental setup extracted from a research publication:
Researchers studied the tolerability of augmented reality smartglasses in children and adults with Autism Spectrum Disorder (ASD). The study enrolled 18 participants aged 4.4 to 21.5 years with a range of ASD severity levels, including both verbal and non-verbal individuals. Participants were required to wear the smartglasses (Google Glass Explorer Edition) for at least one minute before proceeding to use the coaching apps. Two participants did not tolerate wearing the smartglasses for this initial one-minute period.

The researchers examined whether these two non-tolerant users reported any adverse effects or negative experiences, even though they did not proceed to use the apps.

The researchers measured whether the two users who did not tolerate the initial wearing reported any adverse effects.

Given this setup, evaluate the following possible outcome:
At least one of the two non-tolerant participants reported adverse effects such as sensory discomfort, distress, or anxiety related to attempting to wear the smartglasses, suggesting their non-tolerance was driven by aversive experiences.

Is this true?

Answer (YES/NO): NO